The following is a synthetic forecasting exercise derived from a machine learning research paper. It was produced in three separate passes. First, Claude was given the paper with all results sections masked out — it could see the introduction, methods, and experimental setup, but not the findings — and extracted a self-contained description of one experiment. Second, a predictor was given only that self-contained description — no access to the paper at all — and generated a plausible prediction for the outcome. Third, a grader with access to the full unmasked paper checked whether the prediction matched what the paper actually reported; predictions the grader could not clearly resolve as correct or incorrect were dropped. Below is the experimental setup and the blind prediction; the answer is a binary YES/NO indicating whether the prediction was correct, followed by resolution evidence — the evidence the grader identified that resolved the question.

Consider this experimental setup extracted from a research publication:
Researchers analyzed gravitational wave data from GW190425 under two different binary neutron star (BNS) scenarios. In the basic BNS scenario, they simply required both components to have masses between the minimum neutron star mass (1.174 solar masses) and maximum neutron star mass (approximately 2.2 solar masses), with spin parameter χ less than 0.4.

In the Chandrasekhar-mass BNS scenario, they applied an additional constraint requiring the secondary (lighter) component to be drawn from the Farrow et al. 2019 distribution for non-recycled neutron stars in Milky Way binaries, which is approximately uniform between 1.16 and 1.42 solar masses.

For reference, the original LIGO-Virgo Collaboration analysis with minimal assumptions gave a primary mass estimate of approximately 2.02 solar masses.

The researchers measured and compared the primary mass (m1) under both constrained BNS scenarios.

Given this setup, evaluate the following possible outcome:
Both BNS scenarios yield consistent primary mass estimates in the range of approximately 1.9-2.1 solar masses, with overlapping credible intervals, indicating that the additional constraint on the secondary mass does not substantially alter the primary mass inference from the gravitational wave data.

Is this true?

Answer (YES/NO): NO